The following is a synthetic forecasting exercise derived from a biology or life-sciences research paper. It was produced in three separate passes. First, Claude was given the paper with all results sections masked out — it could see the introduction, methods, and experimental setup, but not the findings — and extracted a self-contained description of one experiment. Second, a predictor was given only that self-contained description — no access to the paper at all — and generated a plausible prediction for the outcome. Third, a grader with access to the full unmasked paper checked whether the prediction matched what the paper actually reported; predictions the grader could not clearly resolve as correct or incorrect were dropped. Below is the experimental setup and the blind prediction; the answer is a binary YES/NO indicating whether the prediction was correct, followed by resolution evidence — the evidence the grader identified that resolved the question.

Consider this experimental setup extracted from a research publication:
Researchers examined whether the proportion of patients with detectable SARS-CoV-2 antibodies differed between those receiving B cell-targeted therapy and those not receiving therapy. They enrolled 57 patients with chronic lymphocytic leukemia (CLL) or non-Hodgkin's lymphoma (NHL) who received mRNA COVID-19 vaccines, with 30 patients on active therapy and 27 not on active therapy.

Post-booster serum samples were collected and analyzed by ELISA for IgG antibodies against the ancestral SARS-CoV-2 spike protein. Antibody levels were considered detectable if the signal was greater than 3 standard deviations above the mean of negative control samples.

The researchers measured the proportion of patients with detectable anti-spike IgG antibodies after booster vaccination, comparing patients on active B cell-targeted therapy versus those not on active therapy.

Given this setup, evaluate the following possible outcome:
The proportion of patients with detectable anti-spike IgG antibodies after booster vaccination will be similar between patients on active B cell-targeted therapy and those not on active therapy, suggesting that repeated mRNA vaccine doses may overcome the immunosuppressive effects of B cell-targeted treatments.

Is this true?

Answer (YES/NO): NO